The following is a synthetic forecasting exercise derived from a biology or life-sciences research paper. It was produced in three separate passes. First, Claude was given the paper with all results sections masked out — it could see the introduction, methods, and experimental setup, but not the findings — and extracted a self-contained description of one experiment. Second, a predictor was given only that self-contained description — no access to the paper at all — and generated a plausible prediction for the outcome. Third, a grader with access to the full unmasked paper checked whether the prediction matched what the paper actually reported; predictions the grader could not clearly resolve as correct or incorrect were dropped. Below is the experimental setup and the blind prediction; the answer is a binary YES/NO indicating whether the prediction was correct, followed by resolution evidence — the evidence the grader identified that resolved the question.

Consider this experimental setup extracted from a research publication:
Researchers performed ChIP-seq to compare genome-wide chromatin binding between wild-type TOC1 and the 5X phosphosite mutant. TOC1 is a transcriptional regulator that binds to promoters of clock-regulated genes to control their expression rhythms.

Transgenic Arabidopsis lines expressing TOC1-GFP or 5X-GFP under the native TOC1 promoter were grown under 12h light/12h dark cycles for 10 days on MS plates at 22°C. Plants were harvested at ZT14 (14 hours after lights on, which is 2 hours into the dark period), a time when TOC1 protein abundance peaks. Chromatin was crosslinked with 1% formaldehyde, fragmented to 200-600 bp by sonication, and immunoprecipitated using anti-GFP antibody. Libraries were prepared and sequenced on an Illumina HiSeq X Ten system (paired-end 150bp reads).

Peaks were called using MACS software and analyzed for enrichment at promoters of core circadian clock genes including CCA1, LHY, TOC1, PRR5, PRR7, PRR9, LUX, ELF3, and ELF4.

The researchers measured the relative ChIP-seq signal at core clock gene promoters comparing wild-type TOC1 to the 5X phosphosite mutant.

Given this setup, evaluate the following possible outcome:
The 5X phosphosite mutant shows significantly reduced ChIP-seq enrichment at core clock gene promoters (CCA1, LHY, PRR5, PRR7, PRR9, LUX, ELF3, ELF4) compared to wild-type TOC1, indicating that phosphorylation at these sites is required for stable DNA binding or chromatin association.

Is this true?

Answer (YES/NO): NO